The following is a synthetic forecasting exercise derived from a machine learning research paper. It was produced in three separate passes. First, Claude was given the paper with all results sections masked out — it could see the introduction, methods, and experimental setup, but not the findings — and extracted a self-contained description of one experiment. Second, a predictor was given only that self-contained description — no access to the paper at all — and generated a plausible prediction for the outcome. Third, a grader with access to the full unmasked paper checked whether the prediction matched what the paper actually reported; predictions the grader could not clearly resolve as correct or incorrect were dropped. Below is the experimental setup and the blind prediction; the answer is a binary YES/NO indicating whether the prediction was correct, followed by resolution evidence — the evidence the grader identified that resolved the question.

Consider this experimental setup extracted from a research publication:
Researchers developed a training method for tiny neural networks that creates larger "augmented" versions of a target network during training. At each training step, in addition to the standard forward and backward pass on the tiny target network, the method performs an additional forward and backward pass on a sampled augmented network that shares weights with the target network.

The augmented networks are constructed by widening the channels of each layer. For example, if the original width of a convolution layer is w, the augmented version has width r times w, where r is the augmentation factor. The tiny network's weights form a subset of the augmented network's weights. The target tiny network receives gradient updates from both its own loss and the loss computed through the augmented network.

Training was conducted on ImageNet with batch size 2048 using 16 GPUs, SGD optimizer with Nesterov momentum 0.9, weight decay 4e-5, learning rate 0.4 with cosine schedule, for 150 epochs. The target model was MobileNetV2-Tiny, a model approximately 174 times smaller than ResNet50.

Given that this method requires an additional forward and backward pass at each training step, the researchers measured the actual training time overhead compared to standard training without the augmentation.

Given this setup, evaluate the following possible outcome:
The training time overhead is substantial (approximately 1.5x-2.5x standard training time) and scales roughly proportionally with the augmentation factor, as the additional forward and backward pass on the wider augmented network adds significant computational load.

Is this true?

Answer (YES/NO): NO